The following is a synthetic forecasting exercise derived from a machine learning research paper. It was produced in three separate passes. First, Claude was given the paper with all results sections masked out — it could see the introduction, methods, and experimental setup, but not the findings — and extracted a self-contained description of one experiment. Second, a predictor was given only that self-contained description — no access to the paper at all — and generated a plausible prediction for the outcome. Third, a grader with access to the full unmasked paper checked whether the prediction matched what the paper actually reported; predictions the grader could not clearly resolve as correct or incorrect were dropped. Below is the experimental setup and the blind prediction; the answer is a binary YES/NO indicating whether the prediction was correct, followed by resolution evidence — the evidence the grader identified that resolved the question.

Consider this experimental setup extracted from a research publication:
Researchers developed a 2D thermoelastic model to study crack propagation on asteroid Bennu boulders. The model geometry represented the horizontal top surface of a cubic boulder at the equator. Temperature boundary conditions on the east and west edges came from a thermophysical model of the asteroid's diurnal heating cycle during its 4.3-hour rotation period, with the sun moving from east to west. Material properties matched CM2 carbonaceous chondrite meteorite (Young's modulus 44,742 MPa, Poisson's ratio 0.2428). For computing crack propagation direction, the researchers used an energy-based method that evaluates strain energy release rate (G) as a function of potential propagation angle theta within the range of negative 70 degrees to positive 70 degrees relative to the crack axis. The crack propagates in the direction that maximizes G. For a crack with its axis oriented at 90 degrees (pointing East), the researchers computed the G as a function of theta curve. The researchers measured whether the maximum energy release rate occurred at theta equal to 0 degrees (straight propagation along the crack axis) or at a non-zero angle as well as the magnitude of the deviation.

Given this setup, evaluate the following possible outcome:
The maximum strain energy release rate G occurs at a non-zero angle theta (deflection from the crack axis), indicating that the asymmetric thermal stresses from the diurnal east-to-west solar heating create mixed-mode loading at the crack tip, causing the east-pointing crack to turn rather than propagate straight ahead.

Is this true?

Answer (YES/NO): YES